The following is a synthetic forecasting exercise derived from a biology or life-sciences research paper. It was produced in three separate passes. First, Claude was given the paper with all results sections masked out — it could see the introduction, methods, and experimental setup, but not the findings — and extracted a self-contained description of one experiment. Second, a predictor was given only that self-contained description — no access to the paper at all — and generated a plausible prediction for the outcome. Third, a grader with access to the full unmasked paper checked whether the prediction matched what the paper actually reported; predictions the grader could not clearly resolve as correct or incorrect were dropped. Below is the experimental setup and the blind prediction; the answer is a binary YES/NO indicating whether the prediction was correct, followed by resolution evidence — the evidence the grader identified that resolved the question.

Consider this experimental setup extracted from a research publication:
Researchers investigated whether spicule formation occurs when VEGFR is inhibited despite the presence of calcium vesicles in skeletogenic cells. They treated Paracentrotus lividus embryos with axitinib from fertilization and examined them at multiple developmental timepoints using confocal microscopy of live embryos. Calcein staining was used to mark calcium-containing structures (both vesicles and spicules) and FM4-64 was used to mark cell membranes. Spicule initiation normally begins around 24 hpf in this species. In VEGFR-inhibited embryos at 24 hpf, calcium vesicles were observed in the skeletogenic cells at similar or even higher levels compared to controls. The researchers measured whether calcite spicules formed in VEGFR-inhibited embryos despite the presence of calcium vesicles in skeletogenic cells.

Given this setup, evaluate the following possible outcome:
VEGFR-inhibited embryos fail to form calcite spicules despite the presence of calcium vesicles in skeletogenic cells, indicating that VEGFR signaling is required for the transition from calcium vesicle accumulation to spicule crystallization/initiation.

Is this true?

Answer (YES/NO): YES